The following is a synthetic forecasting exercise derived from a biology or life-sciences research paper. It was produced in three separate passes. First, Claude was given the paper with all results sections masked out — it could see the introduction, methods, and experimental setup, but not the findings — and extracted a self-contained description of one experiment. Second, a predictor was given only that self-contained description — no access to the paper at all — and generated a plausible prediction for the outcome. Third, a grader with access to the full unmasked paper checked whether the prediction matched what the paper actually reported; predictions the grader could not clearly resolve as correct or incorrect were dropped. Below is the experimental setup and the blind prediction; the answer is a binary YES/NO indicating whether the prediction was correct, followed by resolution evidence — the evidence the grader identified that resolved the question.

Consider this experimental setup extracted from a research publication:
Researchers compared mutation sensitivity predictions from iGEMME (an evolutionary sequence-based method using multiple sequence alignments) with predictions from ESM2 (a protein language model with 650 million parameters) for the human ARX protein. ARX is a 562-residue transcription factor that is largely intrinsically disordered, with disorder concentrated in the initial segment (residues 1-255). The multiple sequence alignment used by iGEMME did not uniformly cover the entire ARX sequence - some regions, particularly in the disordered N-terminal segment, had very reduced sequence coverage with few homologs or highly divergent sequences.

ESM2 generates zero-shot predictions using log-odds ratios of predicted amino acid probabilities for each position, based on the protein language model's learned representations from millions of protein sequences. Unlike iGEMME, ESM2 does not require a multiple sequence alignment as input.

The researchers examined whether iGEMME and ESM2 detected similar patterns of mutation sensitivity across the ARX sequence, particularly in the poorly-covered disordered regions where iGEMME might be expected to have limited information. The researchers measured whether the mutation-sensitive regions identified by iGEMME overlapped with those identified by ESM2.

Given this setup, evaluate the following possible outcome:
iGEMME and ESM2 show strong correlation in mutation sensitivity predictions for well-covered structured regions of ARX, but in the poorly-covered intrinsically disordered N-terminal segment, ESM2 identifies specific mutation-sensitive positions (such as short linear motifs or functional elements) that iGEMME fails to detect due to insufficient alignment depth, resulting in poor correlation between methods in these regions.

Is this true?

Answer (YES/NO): NO